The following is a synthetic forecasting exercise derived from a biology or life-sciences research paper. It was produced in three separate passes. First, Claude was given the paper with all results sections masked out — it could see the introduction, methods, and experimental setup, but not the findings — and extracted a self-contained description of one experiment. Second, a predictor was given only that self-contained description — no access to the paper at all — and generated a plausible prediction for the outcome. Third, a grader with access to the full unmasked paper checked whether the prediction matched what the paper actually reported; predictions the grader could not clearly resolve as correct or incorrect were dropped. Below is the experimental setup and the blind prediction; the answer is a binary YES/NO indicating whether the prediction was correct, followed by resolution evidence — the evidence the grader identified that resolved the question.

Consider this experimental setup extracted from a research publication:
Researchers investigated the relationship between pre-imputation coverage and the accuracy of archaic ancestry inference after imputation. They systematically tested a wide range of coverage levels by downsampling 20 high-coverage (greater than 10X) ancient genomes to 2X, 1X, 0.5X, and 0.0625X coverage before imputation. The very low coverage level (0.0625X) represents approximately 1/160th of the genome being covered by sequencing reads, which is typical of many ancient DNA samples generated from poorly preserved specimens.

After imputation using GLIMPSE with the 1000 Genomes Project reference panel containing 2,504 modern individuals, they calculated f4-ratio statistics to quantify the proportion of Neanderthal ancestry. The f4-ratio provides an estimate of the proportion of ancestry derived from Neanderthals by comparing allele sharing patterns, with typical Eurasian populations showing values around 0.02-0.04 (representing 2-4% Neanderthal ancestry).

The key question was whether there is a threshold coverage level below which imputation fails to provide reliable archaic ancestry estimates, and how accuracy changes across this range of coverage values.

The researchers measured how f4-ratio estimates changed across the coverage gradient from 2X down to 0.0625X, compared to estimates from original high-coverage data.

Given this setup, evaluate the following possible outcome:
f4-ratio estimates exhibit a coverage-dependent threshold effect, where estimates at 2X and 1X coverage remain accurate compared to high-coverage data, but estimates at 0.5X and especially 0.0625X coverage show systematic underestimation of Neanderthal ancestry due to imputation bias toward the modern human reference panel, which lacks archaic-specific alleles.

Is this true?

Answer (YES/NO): NO